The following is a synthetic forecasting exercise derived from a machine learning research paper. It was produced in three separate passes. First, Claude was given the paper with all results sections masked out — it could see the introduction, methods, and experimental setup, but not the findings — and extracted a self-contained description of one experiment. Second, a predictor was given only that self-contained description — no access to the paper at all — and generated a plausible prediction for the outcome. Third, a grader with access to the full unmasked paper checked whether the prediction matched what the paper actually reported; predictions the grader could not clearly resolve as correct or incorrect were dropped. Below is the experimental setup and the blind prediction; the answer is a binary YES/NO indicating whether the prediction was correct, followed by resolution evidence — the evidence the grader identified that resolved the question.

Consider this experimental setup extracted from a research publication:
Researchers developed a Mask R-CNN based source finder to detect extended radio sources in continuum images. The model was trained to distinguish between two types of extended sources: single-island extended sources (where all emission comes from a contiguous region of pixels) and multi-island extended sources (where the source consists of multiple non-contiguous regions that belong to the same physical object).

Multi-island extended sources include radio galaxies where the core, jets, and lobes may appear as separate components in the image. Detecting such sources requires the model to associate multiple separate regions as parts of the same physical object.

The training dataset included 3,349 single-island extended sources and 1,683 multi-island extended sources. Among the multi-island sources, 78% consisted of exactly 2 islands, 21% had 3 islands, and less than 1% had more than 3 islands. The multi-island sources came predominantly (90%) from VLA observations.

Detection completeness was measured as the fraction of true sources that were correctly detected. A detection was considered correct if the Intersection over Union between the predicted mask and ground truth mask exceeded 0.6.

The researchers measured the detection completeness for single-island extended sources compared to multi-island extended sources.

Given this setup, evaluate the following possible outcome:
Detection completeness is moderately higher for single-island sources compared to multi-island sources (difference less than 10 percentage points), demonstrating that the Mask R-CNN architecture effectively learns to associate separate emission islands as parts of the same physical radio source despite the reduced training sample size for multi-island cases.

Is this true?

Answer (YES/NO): NO